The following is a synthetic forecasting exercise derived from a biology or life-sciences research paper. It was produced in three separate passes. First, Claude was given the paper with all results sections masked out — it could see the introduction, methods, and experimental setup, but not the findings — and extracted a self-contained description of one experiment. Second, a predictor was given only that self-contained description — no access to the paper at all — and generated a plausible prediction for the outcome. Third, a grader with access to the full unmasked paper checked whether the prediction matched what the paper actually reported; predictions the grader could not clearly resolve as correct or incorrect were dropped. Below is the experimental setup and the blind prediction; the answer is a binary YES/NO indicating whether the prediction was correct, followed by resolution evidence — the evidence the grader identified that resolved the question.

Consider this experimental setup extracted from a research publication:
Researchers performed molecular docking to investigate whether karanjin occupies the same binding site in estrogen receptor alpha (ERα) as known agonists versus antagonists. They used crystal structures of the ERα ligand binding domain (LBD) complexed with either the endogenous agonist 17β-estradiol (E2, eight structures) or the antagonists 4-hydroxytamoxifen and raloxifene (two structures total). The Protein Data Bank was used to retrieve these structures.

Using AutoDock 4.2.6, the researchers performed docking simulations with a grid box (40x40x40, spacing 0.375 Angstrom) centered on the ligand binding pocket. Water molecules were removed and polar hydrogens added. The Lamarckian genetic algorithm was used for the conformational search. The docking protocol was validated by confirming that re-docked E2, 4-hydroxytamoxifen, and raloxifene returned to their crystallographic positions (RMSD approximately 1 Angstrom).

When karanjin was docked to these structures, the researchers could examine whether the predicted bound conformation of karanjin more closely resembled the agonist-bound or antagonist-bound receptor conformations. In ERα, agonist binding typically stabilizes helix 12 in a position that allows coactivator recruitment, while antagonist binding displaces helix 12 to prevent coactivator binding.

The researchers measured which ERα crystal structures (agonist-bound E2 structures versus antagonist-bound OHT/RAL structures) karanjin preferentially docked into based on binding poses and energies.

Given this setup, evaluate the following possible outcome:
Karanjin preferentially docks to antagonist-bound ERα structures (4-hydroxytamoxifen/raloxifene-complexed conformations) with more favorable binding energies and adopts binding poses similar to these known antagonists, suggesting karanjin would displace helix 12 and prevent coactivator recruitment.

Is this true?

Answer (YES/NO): NO